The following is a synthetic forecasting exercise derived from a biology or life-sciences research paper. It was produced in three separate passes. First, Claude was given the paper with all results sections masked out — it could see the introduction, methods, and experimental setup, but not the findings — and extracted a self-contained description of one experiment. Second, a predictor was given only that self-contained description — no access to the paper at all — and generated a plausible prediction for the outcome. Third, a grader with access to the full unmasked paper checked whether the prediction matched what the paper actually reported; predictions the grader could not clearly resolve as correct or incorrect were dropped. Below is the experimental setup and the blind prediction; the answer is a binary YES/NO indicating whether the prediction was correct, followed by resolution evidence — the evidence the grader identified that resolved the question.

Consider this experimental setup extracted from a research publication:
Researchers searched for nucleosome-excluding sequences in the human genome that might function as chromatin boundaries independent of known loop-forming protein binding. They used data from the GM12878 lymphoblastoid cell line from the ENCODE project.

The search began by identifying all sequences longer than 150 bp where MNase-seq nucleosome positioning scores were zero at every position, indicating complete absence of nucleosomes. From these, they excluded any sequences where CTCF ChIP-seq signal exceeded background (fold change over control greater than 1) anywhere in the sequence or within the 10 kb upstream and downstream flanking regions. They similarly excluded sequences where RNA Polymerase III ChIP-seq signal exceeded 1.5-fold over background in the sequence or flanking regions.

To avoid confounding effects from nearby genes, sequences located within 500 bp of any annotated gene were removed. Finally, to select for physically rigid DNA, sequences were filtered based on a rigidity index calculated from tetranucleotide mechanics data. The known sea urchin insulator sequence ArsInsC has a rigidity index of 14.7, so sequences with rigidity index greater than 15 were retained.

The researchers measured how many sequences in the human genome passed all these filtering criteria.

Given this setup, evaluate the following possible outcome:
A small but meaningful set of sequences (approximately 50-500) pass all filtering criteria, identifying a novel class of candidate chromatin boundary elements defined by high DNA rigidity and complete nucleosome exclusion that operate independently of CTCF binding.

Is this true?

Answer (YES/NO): NO